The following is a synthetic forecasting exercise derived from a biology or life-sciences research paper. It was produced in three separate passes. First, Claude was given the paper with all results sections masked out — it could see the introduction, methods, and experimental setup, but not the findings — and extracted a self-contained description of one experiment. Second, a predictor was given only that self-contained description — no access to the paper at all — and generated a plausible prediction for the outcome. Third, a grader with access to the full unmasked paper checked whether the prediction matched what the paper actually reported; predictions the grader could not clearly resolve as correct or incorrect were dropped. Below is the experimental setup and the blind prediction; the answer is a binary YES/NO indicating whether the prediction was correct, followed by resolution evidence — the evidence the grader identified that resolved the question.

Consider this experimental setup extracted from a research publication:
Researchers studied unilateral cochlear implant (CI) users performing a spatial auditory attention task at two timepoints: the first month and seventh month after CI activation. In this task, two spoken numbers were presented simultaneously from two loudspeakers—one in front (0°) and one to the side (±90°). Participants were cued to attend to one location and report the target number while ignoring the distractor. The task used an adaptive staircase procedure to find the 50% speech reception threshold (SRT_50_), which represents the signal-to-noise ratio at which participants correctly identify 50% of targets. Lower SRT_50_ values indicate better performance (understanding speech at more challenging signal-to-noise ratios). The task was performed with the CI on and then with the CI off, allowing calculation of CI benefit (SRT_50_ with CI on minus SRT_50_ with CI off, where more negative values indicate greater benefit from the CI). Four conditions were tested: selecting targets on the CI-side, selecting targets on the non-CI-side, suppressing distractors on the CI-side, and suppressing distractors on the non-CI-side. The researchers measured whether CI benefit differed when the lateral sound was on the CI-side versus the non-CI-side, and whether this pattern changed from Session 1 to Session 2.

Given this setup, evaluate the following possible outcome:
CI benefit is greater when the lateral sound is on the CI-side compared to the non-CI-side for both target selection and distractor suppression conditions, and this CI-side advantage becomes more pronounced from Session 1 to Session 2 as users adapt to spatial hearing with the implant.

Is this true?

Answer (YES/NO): NO